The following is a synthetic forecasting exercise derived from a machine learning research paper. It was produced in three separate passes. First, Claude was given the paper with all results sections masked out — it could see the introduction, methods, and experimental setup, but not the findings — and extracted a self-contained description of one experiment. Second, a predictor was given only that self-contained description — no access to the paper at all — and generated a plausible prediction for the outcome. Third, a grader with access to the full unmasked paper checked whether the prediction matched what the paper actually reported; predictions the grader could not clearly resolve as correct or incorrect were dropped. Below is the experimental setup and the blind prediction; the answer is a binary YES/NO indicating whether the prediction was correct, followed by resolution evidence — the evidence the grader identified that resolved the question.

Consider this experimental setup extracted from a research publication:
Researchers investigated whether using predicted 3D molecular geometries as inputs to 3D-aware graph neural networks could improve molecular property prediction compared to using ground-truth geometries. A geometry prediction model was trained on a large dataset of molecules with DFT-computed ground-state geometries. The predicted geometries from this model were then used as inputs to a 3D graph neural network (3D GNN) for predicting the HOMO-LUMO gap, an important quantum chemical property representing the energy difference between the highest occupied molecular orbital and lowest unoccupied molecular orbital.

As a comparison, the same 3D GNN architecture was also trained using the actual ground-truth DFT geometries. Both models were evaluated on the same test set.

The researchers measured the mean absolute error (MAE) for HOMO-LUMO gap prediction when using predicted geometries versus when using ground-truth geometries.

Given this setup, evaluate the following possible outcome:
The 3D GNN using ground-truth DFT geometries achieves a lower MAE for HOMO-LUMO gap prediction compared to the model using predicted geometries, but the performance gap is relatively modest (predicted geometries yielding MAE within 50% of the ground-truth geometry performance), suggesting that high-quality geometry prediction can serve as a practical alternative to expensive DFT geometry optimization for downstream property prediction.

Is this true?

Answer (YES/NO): NO